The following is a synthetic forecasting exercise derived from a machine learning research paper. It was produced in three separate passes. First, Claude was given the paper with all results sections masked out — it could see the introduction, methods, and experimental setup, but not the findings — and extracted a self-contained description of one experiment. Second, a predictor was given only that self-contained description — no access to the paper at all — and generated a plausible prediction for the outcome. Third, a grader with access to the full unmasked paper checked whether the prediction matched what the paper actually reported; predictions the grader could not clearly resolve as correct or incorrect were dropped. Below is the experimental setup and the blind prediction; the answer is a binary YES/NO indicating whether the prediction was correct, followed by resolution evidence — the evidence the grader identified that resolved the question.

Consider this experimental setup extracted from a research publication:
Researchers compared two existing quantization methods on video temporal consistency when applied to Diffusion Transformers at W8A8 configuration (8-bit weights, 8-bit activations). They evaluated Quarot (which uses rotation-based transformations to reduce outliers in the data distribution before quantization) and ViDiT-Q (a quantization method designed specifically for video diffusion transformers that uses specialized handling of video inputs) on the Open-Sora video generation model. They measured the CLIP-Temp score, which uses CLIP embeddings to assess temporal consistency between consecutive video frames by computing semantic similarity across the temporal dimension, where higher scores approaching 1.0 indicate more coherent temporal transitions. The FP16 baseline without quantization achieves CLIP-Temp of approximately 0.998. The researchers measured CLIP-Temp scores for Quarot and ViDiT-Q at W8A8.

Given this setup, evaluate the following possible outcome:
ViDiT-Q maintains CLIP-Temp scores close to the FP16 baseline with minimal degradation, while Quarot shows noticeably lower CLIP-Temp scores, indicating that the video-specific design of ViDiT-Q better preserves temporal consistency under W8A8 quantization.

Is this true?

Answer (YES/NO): NO